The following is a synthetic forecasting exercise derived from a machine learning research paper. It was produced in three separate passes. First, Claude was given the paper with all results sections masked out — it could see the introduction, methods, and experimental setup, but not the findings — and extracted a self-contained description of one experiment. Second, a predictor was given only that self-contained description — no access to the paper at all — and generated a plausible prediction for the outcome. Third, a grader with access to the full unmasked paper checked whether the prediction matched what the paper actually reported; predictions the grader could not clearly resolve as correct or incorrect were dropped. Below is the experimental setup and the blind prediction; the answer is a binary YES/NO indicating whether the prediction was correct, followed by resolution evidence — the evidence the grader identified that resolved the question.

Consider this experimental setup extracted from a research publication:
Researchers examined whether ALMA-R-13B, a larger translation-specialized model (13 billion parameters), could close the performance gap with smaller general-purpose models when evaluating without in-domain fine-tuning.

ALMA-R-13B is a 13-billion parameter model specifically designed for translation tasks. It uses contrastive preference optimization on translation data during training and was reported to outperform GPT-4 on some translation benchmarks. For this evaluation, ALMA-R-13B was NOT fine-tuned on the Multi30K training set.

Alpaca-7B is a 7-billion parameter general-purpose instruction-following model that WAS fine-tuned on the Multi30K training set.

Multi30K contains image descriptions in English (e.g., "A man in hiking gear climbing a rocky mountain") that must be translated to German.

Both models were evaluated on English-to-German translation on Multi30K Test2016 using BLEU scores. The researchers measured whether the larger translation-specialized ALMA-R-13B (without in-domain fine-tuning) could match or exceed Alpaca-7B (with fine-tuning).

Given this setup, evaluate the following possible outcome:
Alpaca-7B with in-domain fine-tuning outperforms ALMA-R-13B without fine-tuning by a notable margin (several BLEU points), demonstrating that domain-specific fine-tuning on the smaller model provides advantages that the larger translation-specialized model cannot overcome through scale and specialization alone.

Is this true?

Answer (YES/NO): YES